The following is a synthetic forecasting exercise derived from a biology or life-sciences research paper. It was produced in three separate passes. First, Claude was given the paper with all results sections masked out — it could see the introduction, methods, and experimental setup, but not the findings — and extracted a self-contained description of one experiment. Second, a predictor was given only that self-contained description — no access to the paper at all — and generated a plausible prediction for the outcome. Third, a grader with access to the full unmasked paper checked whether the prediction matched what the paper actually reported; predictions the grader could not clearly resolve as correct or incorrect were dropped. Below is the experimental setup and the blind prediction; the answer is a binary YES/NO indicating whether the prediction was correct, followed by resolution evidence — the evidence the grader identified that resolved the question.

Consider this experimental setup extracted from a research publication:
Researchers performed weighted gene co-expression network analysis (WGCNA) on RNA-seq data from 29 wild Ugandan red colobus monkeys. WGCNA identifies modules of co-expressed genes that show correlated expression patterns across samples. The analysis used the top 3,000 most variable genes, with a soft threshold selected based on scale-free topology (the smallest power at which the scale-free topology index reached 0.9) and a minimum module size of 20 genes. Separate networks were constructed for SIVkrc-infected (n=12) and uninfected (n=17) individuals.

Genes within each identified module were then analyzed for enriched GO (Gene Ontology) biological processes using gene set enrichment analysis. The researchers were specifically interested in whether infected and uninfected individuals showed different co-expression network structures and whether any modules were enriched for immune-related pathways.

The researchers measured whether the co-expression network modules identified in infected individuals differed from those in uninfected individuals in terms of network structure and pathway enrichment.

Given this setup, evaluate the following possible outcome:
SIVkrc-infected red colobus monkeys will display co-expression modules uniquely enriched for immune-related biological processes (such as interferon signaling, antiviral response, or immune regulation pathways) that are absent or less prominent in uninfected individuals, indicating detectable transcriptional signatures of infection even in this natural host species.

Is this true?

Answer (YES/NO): NO